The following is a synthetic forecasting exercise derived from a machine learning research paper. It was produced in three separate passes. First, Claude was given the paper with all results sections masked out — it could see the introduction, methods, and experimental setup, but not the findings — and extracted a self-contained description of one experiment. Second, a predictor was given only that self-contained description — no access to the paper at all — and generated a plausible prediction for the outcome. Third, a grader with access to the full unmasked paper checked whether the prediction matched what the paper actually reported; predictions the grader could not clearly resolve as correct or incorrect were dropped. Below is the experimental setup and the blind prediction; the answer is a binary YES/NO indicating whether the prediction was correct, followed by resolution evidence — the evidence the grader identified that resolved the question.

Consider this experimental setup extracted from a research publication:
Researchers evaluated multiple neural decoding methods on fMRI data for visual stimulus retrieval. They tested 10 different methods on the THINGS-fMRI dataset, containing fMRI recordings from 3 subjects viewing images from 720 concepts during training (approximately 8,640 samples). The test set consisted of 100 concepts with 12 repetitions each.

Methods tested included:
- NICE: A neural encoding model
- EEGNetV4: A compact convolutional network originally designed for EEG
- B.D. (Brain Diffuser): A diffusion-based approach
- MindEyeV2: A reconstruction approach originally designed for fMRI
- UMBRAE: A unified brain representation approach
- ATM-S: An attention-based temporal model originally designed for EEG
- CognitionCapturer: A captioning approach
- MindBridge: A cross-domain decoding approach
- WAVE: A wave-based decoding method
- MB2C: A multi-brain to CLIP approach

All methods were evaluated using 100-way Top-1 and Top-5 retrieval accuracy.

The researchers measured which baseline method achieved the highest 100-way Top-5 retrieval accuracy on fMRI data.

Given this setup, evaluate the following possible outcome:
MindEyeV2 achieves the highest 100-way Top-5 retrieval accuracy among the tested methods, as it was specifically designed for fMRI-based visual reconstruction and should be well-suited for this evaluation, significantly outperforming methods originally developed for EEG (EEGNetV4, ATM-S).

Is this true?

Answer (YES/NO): YES